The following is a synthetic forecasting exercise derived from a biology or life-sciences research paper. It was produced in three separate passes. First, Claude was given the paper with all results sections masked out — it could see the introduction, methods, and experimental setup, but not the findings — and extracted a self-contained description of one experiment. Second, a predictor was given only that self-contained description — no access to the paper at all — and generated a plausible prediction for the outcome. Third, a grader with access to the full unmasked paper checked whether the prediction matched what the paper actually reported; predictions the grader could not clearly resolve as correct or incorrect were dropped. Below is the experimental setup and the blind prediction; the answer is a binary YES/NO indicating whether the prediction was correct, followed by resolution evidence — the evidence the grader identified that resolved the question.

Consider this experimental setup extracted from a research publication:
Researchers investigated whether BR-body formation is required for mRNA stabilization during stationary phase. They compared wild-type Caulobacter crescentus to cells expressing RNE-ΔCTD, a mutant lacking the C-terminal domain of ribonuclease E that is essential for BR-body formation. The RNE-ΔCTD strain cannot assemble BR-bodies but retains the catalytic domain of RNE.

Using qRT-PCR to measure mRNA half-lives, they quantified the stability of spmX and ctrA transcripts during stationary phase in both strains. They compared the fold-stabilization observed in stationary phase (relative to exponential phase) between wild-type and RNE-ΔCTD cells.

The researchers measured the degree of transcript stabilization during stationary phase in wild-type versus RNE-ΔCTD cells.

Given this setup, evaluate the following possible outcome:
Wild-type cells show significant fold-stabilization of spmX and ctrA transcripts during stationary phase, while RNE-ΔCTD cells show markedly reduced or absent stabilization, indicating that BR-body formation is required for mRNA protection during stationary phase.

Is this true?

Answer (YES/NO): YES